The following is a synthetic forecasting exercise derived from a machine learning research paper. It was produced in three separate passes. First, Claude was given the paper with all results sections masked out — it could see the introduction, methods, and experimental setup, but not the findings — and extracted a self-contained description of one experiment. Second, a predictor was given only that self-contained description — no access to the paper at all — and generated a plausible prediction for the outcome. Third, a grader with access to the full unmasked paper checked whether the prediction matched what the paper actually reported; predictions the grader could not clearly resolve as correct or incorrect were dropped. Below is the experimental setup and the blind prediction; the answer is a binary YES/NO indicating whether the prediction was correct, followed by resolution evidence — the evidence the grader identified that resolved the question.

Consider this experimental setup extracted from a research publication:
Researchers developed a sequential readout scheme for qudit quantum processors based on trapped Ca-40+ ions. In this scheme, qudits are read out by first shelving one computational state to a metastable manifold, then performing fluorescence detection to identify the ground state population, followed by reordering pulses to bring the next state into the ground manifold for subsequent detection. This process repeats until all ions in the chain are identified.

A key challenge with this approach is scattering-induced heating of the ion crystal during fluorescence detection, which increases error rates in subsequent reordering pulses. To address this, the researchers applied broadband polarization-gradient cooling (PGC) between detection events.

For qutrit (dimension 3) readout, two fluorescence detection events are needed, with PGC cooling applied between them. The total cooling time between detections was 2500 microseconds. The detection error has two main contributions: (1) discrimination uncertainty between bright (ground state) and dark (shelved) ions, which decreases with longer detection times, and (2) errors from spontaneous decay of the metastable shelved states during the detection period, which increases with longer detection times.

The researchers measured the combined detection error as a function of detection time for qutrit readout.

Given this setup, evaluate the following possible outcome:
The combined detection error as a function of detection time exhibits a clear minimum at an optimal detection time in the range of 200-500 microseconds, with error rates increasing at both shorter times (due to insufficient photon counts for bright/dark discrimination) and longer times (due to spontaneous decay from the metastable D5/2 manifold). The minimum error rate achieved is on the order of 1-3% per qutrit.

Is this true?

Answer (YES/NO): NO